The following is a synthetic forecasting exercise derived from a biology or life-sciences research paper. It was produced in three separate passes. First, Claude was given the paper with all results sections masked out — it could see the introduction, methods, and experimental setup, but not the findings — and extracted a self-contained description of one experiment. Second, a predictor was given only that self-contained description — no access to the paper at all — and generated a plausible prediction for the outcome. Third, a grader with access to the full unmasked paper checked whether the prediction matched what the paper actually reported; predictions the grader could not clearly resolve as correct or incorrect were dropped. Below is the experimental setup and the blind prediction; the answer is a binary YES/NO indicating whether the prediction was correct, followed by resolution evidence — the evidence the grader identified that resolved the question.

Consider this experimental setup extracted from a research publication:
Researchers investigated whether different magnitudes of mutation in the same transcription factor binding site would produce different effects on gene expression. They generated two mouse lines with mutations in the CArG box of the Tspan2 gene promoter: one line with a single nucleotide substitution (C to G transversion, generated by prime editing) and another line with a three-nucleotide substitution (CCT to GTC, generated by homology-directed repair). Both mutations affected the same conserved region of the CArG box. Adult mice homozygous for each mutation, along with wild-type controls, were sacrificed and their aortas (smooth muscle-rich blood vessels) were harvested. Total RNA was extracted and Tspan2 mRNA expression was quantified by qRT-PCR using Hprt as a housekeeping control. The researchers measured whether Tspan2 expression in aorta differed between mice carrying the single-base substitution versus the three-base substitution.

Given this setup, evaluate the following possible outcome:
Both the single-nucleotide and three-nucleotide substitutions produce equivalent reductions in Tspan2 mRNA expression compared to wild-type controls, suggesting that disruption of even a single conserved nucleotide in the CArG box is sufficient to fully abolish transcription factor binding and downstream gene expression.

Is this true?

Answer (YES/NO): NO